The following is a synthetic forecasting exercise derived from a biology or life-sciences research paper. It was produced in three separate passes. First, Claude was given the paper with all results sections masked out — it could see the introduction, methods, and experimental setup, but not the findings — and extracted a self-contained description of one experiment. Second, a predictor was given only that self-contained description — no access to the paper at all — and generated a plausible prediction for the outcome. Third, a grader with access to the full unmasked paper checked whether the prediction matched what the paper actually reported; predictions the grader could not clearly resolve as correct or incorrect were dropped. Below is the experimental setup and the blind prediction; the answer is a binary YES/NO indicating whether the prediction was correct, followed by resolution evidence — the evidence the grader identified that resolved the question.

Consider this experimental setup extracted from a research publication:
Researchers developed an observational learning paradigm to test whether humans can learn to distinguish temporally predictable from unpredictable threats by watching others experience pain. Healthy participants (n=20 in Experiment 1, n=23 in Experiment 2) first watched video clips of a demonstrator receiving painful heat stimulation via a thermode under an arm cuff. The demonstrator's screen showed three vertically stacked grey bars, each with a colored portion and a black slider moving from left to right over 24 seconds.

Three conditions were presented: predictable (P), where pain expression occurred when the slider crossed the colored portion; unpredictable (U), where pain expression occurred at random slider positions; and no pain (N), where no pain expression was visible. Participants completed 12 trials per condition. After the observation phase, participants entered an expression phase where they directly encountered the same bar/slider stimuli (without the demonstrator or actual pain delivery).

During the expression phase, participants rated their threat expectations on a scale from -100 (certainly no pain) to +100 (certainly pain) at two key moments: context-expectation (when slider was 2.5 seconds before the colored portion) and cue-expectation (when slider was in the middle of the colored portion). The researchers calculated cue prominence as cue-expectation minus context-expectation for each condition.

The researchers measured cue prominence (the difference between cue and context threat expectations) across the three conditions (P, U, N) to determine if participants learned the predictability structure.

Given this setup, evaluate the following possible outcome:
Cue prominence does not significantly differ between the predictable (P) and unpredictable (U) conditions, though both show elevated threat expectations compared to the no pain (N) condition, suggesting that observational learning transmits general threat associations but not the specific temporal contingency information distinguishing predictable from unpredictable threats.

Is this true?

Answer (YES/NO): NO